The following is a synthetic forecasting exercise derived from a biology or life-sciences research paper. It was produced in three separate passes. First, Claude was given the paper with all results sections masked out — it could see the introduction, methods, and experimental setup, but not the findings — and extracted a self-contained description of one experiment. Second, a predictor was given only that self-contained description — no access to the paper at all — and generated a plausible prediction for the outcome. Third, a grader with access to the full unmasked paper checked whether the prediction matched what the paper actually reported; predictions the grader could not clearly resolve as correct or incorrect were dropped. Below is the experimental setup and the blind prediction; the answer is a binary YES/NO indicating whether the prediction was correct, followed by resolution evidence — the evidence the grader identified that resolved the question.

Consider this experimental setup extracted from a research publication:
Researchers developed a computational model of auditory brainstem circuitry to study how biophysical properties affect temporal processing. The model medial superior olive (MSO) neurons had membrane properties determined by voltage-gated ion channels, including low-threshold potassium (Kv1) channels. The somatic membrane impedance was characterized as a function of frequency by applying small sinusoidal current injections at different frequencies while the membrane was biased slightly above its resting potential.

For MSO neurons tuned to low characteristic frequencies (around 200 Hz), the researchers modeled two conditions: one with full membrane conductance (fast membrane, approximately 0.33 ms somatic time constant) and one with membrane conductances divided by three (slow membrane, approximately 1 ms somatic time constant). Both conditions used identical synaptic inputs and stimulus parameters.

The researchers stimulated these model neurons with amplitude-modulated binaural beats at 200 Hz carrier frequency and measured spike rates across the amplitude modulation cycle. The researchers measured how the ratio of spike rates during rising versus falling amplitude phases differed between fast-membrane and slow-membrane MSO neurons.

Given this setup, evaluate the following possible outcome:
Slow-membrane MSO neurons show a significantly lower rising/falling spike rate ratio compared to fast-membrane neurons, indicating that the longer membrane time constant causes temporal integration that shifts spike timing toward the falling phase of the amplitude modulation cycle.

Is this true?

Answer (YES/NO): NO